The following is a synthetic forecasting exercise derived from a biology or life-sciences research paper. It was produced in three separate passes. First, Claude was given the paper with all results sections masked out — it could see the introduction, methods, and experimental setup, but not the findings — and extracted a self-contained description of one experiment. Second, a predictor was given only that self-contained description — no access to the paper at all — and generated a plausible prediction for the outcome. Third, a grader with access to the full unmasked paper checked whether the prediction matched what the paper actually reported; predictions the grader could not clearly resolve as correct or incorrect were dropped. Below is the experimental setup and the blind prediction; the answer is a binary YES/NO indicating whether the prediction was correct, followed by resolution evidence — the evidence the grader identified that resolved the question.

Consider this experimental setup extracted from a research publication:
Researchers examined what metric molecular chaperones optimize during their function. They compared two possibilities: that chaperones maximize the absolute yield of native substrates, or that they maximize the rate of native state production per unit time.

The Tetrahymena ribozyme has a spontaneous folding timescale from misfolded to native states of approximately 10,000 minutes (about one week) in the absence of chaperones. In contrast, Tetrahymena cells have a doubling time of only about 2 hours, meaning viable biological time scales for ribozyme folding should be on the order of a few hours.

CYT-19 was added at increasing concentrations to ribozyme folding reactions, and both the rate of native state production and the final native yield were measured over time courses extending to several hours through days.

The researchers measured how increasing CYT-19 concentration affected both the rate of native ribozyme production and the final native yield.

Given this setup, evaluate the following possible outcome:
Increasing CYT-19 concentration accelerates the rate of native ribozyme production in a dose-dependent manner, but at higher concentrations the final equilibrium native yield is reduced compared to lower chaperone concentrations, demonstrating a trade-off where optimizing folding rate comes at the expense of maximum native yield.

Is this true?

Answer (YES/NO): YES